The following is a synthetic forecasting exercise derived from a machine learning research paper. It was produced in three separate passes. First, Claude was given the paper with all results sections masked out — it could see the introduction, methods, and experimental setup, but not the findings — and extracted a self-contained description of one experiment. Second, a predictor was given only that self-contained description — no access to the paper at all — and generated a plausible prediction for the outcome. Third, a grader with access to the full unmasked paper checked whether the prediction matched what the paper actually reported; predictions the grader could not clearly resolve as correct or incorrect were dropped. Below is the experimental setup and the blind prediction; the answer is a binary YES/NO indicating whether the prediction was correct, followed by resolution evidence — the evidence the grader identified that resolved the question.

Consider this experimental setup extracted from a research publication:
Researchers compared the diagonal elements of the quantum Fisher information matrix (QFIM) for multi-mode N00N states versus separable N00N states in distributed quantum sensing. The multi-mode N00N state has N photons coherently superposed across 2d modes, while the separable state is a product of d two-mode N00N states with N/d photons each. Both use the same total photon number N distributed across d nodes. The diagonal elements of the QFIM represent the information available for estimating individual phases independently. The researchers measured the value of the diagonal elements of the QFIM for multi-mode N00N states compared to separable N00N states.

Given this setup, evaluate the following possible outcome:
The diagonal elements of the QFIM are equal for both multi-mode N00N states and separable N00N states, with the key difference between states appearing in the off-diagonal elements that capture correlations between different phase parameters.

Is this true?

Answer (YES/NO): NO